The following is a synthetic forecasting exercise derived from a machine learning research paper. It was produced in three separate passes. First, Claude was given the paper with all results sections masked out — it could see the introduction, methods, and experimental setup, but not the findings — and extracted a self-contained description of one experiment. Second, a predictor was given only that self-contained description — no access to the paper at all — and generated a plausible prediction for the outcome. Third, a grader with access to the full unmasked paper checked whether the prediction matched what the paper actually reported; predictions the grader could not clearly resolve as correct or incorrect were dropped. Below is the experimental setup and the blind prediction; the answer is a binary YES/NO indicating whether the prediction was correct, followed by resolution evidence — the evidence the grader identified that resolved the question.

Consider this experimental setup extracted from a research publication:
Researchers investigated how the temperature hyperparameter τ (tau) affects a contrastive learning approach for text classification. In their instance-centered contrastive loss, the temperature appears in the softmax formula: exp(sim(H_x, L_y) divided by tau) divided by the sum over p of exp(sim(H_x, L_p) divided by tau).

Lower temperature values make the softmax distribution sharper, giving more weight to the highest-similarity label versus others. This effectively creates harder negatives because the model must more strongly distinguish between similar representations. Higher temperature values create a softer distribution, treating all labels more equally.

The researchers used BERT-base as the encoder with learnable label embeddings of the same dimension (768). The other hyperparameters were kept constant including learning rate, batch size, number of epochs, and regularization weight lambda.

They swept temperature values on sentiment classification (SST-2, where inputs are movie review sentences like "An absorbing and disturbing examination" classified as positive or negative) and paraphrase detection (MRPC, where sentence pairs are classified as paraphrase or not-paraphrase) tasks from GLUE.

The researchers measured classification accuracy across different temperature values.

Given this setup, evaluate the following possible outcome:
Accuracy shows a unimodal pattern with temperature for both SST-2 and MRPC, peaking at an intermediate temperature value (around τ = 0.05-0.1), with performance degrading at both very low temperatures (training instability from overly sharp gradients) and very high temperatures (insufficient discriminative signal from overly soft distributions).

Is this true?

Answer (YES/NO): NO